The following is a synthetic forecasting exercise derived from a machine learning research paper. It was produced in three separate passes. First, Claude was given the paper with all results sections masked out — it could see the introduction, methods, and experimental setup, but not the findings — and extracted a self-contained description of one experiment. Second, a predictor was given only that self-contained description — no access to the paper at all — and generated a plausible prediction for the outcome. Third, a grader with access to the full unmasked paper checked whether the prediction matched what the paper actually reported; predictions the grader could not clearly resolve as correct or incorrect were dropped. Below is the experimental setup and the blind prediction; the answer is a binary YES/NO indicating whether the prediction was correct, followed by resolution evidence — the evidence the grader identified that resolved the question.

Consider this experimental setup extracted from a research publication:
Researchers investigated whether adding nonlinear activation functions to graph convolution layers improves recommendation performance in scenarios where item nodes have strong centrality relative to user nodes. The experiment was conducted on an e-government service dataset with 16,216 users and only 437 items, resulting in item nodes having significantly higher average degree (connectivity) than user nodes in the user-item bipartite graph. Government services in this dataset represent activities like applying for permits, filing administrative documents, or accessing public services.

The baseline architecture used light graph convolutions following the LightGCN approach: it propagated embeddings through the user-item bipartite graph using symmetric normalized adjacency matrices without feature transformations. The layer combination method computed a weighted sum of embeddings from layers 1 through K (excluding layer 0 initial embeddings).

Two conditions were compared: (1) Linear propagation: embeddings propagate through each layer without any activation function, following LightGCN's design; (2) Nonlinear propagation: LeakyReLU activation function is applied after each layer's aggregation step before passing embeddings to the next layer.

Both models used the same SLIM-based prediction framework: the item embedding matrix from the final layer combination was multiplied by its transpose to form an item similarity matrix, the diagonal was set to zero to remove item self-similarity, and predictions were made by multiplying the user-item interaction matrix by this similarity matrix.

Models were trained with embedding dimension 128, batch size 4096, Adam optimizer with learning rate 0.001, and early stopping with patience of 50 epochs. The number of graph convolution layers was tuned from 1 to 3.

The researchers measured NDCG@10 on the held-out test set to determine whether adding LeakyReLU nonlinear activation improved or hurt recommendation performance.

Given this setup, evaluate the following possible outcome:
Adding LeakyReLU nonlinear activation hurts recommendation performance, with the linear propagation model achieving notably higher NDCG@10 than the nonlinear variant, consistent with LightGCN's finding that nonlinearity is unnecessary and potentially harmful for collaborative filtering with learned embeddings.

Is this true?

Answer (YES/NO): NO